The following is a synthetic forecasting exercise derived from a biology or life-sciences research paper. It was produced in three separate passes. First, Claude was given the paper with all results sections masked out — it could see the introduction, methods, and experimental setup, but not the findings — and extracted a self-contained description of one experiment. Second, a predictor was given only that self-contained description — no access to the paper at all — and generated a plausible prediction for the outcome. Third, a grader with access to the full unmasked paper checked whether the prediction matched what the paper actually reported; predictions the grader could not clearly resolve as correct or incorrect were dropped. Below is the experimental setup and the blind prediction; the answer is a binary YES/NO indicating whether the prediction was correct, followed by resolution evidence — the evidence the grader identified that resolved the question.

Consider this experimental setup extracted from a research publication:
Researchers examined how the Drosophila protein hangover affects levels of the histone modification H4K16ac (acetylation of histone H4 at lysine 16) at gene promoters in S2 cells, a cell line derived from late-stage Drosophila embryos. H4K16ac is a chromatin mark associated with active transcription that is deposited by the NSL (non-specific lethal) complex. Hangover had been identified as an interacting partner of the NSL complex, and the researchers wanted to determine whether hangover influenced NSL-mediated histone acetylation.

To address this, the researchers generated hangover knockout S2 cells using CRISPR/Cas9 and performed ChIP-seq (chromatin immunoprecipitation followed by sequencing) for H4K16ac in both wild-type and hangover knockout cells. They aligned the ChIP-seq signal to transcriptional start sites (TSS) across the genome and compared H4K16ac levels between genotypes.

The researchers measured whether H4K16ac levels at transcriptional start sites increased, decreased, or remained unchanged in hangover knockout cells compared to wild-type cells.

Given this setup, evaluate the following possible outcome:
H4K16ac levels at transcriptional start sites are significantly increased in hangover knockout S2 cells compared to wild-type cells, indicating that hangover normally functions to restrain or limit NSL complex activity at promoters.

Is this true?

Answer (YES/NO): YES